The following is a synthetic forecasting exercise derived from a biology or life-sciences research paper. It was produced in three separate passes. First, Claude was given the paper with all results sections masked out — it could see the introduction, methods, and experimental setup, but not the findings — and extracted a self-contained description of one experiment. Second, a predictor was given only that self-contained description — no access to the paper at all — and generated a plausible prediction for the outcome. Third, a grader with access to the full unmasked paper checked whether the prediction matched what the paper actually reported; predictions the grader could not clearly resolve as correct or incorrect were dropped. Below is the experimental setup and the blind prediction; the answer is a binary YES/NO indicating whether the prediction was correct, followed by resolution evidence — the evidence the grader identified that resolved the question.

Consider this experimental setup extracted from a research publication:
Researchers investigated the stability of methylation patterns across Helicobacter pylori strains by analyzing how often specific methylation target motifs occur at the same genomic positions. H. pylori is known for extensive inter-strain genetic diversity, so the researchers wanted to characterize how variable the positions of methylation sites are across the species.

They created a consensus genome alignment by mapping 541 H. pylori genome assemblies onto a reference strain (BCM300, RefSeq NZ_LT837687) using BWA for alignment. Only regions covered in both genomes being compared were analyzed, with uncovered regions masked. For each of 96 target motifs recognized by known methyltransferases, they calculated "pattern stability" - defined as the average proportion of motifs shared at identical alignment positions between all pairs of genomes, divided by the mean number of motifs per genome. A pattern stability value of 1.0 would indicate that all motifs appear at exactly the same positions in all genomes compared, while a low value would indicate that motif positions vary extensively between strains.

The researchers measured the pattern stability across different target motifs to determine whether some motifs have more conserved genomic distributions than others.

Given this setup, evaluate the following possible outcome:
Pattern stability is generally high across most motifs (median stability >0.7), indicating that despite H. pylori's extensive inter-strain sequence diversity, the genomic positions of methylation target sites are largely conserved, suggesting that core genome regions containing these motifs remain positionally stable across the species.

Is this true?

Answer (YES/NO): NO